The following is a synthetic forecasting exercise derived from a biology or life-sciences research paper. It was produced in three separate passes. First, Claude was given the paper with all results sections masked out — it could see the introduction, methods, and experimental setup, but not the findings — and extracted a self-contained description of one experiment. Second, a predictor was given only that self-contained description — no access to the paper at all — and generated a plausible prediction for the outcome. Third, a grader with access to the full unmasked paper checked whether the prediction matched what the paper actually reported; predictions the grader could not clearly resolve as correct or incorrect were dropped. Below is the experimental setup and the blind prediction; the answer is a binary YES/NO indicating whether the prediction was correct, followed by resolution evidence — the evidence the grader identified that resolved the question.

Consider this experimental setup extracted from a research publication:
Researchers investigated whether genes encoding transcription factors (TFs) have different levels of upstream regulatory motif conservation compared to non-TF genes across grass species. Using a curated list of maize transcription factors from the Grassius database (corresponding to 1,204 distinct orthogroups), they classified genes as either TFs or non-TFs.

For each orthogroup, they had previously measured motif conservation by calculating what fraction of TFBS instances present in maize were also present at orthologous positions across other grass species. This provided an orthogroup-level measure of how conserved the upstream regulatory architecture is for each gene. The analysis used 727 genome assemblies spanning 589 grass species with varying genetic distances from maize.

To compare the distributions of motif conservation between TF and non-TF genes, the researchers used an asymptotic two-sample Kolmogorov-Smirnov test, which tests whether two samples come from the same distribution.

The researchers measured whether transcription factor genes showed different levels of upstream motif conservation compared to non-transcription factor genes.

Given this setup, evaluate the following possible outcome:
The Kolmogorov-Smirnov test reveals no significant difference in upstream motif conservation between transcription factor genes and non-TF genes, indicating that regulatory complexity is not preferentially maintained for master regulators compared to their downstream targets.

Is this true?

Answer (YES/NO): NO